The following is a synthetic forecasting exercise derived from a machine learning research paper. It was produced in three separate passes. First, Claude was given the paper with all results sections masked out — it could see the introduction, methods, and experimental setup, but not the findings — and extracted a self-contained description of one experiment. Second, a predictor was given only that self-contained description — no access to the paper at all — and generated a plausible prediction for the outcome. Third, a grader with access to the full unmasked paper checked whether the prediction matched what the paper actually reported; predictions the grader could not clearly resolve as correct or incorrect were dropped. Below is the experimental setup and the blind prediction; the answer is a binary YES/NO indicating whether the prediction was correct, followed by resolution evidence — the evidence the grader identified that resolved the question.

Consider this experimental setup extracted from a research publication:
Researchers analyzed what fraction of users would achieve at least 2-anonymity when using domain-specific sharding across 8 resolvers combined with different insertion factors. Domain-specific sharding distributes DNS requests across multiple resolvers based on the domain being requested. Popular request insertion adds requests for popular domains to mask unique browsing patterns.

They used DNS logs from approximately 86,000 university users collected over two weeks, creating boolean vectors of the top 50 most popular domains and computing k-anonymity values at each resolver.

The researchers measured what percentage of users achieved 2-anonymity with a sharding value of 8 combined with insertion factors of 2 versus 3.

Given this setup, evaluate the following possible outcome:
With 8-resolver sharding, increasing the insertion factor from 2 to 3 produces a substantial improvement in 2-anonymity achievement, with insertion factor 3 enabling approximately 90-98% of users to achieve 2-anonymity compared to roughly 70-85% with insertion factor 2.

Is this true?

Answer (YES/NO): NO